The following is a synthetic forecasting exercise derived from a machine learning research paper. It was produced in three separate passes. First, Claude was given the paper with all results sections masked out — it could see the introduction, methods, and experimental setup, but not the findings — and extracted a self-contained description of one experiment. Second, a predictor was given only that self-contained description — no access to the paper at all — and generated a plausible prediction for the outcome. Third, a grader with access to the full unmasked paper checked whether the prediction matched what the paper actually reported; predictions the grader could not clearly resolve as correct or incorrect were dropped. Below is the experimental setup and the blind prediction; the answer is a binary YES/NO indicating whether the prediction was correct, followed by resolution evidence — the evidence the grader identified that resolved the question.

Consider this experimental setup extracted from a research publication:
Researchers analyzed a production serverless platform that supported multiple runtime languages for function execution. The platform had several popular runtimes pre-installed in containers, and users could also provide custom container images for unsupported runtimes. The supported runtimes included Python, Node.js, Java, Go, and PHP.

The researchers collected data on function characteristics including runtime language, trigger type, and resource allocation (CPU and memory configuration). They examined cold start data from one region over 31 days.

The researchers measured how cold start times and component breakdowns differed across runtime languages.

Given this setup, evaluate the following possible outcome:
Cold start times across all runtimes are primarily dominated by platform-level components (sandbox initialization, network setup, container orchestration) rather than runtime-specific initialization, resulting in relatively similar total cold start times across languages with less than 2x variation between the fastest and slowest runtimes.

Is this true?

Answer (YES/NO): NO